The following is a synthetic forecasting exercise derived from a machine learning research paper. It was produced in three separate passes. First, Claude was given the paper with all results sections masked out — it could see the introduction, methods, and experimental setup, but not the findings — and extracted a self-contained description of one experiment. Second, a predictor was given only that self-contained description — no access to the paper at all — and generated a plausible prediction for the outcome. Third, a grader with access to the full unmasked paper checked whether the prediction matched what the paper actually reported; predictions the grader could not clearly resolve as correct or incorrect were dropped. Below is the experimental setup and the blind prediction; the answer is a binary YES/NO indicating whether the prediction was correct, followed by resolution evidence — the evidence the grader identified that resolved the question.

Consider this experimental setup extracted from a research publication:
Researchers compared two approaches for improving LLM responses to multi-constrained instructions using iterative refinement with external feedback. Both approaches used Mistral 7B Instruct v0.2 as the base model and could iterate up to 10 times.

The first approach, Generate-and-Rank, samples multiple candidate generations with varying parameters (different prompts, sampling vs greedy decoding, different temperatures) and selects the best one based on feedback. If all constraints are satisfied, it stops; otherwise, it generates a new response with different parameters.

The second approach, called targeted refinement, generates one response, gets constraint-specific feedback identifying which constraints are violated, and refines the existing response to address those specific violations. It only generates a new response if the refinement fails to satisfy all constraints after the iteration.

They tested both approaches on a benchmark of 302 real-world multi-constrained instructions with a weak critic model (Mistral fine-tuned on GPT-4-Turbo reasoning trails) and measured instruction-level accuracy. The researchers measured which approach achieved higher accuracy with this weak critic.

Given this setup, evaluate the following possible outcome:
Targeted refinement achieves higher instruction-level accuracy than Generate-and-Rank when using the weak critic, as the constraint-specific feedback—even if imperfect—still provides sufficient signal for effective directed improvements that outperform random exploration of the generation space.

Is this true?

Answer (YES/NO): YES